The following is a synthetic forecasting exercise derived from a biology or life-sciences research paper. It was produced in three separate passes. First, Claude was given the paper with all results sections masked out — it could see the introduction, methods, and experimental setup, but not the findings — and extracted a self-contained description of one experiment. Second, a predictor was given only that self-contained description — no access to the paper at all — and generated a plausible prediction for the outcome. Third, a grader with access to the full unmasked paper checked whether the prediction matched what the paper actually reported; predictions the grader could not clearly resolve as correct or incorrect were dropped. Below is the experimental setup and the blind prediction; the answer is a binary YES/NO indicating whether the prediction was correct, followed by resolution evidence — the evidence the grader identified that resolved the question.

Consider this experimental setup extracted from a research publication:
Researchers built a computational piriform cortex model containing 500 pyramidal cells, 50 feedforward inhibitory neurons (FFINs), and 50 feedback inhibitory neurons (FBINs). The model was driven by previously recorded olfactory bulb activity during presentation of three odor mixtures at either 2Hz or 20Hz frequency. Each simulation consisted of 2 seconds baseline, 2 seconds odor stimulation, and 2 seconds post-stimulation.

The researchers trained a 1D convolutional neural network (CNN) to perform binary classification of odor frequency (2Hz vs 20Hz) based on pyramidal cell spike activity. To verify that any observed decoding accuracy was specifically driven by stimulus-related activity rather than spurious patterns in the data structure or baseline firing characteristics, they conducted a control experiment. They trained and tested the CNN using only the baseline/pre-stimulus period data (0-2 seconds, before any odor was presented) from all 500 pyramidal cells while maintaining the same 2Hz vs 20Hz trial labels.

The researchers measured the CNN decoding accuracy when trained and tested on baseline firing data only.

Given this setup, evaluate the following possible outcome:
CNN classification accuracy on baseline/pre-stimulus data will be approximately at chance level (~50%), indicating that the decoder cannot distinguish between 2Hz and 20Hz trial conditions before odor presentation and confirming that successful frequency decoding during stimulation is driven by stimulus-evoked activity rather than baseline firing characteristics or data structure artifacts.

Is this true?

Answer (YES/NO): YES